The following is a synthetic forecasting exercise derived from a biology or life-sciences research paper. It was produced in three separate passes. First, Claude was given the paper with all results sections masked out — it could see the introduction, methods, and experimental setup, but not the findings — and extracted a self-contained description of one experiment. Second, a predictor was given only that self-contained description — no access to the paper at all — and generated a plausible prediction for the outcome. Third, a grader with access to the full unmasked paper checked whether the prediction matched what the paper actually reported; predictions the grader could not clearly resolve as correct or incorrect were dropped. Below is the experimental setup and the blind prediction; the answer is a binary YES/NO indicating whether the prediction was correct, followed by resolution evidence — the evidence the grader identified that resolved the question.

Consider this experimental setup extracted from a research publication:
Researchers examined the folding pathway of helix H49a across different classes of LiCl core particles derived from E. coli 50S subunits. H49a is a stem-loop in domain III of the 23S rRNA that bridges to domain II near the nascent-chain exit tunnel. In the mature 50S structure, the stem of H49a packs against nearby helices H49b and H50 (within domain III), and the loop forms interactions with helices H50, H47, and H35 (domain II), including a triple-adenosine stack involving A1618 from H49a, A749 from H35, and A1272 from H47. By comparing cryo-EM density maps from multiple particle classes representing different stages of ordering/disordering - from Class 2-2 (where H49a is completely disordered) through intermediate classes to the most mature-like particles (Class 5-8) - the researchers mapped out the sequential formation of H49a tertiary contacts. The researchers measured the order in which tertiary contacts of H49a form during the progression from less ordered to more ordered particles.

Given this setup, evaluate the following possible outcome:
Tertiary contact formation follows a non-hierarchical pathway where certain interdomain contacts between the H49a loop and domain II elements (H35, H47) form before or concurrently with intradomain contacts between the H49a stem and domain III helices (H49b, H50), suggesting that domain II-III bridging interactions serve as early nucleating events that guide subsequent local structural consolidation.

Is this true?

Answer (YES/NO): NO